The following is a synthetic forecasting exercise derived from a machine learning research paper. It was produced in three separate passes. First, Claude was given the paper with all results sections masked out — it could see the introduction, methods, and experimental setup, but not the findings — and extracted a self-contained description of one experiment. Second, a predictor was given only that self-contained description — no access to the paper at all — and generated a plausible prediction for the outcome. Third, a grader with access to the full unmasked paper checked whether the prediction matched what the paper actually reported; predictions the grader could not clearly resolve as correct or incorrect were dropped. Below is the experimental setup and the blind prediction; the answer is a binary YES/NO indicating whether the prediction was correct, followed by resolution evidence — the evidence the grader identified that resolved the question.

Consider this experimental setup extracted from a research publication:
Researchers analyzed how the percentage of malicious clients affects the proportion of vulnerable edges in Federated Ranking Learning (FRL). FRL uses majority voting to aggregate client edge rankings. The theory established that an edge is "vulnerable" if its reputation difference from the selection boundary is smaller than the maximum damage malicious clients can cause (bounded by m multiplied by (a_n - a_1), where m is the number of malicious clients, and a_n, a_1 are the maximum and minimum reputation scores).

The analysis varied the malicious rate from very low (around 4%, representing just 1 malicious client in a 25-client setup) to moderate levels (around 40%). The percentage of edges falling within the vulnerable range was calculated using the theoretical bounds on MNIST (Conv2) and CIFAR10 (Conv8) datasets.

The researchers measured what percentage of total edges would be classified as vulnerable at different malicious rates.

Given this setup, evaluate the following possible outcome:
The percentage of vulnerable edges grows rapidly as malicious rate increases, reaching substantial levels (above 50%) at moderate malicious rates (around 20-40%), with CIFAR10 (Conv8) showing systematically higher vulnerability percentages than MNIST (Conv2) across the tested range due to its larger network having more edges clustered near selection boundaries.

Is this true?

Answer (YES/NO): NO